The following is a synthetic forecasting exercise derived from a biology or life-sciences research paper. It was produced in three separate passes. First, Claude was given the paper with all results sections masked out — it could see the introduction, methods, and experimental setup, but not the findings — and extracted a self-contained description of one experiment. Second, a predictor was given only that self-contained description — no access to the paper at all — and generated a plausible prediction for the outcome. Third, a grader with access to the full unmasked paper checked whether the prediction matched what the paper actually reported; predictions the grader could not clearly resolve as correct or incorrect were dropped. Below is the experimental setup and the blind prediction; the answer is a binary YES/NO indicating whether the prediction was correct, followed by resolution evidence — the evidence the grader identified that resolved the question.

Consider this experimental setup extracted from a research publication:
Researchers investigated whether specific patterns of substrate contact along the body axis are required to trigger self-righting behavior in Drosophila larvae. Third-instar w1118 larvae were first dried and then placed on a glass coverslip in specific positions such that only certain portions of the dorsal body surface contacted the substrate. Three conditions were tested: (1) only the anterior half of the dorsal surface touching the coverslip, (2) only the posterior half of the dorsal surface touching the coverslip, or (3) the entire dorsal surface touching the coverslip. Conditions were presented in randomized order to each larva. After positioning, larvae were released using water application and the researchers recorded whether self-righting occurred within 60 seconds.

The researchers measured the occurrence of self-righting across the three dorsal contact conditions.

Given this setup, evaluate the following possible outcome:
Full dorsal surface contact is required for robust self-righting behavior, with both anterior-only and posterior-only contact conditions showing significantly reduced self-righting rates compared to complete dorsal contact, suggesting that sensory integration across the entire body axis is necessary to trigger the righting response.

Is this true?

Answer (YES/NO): NO